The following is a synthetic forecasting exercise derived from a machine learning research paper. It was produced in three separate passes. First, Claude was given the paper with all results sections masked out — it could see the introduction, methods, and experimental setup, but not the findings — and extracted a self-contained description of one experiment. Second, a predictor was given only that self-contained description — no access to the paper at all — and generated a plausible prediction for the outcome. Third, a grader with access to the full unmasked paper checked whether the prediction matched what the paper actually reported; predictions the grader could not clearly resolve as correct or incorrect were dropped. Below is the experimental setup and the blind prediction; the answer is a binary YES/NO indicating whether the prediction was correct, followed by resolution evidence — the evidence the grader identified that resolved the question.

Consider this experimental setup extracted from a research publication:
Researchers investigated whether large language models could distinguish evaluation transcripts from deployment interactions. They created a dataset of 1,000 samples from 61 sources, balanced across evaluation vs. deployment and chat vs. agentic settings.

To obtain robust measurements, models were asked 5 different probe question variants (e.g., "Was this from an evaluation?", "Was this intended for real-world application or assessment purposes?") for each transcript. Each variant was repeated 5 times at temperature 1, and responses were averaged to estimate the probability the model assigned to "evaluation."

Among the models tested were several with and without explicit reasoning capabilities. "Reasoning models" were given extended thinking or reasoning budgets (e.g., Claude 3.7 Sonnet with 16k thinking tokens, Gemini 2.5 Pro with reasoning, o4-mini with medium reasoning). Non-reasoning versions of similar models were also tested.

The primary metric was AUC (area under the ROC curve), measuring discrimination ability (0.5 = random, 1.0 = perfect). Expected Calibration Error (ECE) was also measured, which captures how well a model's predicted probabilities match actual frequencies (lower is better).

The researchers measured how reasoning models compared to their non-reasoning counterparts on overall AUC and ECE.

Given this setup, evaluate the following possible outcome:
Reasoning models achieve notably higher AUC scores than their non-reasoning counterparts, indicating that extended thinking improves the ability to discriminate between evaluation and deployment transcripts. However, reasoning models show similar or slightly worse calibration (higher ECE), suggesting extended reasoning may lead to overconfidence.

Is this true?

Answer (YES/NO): NO